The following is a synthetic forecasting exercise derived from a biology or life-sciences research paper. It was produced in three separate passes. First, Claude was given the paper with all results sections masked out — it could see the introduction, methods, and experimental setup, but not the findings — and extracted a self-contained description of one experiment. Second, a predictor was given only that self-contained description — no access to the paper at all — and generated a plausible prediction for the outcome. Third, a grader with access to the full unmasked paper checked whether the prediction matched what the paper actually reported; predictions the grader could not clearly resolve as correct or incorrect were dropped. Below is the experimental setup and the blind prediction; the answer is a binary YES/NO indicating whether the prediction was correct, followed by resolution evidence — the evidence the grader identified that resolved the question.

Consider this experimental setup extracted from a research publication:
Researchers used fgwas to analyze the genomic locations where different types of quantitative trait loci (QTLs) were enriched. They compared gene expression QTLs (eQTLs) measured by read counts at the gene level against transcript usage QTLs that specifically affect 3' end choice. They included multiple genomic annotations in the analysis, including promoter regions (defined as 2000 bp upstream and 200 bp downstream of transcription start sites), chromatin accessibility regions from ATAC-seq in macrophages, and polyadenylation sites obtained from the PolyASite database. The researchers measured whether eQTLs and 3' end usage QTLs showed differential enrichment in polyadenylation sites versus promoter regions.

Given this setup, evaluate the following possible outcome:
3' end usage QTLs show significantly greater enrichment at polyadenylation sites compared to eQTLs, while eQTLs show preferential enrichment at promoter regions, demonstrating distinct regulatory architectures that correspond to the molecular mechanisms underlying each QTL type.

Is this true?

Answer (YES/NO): NO